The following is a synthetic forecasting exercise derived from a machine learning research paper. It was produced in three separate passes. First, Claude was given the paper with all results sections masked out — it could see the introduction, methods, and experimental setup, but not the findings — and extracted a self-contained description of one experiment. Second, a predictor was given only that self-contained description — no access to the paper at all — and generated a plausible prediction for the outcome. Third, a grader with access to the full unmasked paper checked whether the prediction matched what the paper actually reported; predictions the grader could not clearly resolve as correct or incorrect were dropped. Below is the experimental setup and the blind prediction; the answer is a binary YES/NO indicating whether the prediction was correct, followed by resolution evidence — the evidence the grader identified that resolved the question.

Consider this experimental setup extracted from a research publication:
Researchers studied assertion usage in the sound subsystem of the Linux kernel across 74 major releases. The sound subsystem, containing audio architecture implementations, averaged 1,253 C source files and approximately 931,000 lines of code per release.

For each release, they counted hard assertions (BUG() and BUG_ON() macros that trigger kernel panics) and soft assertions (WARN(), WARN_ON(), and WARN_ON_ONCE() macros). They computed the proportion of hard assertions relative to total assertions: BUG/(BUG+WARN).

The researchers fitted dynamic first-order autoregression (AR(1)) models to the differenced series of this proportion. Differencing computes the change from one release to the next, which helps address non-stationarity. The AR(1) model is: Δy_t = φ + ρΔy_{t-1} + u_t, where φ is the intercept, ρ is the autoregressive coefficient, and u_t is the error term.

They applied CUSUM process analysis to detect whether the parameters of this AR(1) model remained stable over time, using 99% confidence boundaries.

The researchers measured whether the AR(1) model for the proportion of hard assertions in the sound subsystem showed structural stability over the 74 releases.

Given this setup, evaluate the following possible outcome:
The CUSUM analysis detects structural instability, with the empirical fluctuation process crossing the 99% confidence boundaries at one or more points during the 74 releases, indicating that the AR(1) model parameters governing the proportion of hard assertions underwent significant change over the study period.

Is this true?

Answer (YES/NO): NO